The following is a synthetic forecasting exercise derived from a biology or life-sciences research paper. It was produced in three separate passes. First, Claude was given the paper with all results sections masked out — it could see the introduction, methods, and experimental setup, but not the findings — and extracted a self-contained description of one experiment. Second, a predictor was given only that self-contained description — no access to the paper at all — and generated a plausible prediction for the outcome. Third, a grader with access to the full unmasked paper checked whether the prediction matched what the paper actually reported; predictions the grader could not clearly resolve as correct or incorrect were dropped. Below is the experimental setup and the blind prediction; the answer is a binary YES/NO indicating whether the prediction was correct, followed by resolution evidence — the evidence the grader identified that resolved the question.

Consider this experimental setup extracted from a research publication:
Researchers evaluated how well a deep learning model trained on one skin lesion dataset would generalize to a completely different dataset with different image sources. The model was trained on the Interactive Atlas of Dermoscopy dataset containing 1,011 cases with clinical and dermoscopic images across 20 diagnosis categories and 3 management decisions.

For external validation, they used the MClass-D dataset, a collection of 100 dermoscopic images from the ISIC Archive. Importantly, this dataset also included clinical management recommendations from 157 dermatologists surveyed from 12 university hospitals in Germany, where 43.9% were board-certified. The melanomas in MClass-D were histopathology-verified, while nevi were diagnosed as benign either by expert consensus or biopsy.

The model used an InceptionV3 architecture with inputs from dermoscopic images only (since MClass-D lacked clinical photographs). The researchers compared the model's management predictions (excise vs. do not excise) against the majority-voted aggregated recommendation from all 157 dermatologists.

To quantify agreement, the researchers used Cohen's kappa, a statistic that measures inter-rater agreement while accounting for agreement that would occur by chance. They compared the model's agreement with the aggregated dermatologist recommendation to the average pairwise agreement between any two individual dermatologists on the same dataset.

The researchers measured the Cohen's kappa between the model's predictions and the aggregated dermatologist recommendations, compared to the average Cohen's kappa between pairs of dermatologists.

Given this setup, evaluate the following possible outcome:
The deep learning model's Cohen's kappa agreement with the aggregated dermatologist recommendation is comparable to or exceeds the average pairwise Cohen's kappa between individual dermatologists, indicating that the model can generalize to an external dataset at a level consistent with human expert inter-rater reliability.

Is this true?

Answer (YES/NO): YES